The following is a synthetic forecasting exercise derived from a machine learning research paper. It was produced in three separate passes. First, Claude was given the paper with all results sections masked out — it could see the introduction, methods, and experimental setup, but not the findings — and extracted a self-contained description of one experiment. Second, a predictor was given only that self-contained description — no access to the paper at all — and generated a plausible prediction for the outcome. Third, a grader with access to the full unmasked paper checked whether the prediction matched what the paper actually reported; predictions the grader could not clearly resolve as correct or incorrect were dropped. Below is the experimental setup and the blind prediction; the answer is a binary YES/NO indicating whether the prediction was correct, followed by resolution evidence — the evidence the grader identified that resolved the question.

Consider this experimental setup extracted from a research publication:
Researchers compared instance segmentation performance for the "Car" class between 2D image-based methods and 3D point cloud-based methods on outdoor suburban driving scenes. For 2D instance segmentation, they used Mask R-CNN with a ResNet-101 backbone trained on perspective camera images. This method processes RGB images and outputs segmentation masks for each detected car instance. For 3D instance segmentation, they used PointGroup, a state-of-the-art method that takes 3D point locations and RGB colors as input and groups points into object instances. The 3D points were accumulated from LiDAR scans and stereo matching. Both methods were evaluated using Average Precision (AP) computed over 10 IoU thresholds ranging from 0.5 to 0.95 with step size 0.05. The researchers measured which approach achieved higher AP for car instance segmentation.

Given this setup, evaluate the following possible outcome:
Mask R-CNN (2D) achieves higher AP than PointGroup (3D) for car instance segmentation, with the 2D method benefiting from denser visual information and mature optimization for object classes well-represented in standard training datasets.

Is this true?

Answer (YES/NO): NO